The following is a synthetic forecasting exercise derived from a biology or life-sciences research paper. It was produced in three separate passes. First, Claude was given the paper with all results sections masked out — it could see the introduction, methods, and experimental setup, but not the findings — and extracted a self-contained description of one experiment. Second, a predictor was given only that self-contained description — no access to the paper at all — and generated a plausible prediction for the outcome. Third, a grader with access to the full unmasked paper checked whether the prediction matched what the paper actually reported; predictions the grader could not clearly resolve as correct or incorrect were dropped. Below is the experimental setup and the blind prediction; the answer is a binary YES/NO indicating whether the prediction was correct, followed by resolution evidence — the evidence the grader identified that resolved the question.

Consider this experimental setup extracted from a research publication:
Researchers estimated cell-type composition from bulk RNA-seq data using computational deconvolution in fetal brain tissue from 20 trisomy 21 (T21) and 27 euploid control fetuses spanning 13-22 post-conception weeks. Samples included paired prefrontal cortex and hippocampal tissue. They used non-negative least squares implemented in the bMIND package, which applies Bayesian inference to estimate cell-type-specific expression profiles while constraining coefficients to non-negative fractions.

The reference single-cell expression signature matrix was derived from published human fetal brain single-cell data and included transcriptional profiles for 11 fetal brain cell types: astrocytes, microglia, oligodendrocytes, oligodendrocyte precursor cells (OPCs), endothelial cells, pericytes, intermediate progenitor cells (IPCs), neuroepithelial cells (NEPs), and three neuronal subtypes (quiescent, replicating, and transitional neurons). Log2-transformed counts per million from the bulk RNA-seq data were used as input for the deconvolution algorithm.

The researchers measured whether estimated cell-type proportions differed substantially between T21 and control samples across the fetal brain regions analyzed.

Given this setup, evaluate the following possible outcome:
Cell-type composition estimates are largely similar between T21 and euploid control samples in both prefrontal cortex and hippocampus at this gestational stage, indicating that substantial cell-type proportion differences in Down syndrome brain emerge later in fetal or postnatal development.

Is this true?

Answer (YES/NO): YES